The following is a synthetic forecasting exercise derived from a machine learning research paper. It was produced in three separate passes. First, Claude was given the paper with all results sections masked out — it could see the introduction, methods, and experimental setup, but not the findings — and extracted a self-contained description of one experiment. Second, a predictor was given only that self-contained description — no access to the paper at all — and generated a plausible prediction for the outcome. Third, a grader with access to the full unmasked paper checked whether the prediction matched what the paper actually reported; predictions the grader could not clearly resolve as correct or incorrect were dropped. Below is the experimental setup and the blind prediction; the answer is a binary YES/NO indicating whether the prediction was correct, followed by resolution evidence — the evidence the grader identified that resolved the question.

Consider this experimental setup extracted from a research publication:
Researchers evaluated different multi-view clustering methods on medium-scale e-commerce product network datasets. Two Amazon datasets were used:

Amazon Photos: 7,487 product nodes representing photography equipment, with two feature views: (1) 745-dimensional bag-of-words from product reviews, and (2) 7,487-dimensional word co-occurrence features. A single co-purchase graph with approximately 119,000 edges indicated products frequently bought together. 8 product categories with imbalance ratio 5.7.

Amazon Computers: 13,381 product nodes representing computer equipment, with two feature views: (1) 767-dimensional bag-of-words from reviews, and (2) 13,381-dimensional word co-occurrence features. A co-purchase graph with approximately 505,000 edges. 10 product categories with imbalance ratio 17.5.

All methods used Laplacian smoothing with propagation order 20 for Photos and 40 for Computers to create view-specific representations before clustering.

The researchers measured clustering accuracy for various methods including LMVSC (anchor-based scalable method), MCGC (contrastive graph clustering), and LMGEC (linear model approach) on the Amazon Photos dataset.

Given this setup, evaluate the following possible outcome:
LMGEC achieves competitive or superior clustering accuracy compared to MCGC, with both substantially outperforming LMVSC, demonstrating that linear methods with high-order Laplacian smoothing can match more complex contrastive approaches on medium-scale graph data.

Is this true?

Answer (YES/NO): NO